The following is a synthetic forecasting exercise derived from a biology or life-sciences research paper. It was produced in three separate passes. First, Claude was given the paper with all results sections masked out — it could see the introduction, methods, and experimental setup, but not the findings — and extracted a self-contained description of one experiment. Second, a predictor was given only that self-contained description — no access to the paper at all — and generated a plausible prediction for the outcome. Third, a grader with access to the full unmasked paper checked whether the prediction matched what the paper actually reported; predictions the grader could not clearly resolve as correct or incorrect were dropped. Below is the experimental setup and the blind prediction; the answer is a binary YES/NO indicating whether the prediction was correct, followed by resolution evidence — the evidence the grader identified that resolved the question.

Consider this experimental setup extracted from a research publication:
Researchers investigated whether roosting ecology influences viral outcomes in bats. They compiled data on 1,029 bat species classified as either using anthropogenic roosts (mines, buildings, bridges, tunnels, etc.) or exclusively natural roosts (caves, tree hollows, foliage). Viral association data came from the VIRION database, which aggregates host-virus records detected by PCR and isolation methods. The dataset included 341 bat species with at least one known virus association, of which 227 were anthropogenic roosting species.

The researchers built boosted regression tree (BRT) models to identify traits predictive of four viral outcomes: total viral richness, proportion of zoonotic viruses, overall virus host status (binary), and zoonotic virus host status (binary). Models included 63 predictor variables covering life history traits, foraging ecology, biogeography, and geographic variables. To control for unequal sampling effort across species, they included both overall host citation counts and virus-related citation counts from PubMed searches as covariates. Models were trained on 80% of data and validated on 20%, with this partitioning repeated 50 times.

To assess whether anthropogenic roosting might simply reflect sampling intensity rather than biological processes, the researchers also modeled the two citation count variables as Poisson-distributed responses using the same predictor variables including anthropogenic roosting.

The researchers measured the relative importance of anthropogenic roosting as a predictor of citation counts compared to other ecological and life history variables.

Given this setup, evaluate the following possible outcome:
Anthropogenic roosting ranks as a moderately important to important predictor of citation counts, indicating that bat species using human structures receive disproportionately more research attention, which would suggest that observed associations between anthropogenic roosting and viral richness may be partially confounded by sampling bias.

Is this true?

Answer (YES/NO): NO